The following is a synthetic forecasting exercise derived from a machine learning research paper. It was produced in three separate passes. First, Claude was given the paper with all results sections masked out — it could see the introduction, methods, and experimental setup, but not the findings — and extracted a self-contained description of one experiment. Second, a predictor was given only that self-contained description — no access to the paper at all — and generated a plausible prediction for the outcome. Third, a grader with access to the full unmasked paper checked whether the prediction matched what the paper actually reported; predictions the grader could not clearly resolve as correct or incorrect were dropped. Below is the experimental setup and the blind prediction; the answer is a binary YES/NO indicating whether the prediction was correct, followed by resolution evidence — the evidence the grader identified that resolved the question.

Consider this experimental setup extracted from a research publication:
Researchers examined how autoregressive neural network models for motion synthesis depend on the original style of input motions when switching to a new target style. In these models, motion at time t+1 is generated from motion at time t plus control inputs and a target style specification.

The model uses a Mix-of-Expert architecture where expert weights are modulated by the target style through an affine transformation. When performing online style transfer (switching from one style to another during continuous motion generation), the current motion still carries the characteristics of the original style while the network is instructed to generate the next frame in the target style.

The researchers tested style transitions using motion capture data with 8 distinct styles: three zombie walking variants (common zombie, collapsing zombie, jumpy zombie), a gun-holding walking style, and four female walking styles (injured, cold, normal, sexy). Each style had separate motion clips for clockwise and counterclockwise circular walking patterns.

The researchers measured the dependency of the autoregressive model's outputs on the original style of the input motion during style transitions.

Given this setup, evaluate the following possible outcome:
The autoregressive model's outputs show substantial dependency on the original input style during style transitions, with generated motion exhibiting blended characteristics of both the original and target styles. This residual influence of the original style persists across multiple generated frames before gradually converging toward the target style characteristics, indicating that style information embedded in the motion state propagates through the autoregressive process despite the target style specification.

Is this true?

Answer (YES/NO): NO